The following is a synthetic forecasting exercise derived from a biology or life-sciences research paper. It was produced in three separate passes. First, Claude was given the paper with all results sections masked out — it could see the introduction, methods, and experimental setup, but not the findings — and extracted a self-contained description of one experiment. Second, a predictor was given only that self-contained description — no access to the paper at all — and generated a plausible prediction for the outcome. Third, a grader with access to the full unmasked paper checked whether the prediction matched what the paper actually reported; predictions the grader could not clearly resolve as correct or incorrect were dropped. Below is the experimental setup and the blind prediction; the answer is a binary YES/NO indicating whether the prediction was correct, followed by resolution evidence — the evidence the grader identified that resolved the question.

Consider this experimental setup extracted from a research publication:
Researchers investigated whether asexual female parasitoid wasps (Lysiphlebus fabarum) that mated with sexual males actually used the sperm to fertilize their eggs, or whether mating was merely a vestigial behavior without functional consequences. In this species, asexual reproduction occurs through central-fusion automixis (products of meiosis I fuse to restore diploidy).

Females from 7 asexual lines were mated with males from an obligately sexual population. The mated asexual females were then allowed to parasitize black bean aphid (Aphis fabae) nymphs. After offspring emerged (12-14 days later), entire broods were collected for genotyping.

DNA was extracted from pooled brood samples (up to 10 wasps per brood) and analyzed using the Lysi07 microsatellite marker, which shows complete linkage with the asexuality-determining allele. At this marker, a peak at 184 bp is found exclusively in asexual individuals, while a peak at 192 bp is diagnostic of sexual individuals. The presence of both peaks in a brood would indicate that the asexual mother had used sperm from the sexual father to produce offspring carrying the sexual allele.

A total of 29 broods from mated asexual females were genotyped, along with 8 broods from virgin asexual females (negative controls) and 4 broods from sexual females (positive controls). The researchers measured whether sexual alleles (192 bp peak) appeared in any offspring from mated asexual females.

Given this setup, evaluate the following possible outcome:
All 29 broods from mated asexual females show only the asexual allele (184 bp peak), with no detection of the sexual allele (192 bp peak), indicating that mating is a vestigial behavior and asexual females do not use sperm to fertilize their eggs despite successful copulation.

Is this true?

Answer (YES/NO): NO